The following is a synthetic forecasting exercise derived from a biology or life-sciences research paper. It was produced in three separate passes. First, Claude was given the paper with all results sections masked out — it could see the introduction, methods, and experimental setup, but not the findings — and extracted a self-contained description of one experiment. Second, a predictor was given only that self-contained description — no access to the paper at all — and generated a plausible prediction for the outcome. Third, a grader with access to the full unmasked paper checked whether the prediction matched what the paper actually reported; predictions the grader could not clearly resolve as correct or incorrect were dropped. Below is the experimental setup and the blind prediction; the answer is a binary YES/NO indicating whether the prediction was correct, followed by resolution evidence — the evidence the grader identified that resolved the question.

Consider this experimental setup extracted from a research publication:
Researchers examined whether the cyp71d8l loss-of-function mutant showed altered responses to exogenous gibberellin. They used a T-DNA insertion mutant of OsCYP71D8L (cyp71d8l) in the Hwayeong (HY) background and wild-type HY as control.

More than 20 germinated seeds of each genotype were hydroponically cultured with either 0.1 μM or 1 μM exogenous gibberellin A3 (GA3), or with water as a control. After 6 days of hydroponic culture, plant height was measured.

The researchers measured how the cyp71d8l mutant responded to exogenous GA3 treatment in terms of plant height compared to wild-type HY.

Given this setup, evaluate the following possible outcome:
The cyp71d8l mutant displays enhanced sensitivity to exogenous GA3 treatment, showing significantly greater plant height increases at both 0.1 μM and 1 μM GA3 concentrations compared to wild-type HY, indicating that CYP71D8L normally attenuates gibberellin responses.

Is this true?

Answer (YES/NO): NO